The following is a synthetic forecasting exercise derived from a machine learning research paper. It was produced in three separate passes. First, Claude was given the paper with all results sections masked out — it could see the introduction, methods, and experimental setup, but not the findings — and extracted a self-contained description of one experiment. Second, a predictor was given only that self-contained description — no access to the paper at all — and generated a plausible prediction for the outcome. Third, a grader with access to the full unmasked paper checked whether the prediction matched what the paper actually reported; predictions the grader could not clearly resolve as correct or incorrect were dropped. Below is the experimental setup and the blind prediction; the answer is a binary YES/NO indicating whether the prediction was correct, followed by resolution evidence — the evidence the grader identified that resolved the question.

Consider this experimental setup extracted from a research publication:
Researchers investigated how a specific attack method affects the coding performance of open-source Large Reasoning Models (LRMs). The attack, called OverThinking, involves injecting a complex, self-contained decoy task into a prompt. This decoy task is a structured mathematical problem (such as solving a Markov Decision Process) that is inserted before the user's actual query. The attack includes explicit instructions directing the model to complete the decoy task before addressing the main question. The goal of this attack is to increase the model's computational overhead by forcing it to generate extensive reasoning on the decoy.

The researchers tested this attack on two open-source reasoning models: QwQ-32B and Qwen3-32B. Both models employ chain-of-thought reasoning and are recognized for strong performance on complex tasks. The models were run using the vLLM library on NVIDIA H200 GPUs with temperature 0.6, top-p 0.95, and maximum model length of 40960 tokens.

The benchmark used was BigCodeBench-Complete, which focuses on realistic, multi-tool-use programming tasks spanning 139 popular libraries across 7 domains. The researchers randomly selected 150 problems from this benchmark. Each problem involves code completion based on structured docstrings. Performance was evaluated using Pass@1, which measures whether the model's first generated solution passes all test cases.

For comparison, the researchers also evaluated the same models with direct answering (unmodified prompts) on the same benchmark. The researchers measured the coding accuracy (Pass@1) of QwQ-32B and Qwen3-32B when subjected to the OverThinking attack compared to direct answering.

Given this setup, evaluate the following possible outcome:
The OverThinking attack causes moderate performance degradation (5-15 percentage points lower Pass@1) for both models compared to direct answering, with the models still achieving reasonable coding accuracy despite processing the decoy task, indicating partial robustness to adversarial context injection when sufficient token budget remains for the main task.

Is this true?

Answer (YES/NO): NO